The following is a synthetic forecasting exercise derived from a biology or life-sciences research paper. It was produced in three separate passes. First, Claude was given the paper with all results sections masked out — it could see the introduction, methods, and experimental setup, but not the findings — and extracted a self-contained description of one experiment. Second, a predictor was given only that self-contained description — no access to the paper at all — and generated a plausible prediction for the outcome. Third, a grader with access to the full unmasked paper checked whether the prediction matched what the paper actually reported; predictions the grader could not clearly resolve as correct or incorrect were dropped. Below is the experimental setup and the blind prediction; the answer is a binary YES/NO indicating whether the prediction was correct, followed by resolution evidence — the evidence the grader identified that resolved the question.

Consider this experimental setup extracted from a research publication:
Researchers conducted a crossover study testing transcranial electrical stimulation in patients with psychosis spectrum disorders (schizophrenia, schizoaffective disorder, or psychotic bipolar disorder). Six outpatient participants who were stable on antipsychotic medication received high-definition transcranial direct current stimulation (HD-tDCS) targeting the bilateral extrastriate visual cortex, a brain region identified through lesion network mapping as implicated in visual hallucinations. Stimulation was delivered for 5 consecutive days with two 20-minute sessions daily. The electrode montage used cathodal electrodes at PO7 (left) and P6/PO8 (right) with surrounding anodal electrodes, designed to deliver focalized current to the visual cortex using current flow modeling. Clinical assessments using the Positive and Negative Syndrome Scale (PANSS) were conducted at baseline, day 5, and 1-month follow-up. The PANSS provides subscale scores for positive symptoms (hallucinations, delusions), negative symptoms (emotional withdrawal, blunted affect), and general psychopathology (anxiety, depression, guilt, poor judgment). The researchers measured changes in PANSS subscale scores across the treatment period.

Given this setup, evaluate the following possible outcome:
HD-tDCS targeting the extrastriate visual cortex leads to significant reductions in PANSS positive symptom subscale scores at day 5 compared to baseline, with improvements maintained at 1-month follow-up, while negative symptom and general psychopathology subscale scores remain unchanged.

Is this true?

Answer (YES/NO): NO